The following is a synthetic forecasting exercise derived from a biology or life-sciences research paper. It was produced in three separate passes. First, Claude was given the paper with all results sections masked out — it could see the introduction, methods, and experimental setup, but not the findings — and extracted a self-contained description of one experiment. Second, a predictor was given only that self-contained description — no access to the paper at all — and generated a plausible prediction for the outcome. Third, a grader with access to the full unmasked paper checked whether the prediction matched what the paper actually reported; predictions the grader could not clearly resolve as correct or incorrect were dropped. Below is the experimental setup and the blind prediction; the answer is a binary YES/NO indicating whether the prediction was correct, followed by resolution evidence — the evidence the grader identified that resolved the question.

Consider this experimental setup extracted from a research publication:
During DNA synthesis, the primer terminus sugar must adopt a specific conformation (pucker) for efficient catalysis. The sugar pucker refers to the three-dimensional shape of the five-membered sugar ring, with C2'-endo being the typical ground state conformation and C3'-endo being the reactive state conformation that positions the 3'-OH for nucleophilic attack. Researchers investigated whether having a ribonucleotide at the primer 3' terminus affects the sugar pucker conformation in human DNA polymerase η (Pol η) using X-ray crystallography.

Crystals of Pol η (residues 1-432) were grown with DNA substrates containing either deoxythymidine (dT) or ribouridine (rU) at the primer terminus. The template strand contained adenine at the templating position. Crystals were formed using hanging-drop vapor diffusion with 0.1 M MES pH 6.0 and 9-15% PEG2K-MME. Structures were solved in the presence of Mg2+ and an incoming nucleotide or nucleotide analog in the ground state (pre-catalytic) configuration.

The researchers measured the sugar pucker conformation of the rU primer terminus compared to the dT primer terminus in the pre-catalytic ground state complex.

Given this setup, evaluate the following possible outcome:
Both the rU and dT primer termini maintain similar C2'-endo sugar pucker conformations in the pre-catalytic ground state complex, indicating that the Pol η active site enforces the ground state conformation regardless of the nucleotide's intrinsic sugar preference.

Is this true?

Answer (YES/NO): NO